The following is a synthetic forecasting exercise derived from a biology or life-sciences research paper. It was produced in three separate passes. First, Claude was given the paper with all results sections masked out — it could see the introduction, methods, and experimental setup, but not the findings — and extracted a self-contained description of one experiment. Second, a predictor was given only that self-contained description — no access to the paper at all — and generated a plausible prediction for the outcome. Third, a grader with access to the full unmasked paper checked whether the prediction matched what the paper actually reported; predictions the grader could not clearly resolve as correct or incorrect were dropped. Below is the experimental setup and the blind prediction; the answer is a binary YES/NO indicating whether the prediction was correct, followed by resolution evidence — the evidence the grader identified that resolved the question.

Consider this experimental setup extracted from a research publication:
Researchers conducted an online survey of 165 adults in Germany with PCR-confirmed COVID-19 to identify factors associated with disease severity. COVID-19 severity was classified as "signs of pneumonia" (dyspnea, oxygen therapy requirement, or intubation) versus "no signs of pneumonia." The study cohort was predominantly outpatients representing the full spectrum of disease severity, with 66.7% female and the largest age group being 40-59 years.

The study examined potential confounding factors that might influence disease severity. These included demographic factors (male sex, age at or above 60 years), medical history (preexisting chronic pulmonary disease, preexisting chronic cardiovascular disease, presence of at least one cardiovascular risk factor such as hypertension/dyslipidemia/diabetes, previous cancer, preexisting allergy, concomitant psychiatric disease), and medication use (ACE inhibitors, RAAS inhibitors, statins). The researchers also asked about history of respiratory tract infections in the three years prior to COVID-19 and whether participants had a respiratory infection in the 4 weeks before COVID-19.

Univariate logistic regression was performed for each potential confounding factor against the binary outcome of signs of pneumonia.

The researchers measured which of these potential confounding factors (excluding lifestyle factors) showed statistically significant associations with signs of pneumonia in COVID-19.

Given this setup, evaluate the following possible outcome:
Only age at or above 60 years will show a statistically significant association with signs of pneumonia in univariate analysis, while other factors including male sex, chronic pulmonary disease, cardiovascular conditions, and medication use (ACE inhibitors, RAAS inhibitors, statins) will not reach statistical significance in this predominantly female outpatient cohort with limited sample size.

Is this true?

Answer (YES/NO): NO